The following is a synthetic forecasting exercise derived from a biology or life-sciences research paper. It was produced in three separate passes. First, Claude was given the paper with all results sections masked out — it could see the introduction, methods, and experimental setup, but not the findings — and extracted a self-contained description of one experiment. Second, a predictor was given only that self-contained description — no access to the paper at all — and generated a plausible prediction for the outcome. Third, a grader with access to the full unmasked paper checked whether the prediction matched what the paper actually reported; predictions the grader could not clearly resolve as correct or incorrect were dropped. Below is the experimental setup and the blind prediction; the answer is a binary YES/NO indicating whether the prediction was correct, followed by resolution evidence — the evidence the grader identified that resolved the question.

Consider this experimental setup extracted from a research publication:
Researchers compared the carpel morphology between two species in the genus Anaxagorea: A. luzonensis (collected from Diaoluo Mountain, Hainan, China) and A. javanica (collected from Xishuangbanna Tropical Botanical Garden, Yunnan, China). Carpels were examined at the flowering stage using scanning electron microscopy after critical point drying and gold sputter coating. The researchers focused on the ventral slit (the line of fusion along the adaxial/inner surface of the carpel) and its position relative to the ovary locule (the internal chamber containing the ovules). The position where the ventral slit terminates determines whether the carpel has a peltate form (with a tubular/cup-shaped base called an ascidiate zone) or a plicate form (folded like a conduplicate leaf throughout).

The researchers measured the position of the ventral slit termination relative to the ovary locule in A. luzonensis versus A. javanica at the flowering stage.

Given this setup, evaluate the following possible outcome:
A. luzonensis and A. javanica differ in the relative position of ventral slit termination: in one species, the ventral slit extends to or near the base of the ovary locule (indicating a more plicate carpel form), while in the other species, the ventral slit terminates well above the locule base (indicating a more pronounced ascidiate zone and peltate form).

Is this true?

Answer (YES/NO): NO